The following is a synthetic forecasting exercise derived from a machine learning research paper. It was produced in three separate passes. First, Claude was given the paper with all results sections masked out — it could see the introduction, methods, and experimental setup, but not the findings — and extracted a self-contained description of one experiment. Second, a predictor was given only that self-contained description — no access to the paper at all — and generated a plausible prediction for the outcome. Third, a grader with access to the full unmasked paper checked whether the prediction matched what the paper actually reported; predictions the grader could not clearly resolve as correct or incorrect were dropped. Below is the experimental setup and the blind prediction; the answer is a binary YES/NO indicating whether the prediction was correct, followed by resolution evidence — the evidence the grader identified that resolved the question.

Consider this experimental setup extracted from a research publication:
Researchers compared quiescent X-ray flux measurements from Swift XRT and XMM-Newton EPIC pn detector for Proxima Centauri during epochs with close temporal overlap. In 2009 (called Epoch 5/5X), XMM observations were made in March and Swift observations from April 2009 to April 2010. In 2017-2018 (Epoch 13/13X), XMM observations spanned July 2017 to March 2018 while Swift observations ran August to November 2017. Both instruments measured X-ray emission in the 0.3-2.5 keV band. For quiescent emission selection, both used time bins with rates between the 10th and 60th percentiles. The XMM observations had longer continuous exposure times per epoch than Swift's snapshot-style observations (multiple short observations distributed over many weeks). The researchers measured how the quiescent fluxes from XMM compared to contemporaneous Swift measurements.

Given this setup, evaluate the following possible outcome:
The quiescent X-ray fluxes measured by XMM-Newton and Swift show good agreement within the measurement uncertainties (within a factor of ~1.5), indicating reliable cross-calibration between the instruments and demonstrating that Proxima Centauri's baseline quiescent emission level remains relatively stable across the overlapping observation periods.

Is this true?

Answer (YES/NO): YES